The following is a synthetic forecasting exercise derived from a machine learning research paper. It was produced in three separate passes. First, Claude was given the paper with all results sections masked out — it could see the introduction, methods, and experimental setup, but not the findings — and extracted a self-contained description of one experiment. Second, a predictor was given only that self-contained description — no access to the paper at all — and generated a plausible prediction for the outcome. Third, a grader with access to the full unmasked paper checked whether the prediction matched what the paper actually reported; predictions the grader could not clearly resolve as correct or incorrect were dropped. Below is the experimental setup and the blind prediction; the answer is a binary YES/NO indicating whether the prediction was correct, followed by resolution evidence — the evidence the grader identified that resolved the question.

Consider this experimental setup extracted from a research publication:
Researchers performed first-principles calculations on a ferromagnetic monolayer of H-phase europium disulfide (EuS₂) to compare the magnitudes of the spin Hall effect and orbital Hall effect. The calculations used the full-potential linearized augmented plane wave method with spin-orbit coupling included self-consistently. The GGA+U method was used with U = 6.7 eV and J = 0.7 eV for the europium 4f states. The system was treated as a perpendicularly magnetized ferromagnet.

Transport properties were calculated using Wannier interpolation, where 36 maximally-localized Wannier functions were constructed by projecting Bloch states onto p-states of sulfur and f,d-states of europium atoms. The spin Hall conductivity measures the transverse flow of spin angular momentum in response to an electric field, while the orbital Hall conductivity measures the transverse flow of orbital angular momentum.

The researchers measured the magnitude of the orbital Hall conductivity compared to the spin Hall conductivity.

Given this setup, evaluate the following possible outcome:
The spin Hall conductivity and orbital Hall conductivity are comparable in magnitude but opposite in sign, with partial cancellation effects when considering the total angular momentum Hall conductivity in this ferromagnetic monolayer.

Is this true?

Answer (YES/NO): NO